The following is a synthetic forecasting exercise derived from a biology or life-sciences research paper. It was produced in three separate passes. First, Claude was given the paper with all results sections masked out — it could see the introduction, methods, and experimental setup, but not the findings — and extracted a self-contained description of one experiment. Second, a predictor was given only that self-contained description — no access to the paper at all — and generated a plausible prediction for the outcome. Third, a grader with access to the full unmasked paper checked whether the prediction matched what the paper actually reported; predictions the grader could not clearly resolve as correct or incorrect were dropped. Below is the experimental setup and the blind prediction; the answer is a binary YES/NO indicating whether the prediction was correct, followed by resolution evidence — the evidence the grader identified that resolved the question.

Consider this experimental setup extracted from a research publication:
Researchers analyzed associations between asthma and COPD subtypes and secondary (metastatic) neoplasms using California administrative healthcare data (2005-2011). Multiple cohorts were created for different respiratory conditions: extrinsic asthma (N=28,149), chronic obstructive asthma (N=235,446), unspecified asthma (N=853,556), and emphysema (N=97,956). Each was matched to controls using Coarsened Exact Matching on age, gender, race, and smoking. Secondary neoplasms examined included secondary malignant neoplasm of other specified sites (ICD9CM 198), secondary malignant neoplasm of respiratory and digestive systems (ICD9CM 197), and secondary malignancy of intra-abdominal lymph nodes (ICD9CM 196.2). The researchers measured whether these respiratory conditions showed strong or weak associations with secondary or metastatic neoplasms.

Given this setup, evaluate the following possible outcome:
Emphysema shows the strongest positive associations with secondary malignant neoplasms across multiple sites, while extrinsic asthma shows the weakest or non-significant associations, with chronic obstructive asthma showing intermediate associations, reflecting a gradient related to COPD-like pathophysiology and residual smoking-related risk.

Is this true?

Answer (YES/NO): NO